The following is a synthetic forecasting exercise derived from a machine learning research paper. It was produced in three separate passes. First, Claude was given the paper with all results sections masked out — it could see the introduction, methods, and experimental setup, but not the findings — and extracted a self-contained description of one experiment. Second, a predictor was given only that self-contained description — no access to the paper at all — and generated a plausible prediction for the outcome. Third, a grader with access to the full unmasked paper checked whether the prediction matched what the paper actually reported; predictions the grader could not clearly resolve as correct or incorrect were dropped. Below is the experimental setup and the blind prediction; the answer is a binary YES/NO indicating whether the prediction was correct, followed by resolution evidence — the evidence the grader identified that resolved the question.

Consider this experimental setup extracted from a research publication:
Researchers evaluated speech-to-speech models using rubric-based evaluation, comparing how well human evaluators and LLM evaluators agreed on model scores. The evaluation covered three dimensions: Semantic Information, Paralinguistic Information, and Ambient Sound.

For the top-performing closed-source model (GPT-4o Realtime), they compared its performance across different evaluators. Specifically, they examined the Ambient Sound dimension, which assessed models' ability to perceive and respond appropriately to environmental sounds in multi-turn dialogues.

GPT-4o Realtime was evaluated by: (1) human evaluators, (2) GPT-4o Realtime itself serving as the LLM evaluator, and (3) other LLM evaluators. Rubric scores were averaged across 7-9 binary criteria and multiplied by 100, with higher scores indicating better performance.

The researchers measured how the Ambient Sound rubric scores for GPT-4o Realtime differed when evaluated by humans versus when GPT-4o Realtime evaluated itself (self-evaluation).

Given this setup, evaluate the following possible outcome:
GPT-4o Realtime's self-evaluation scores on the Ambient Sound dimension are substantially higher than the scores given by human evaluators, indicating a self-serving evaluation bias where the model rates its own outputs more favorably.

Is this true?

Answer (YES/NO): NO